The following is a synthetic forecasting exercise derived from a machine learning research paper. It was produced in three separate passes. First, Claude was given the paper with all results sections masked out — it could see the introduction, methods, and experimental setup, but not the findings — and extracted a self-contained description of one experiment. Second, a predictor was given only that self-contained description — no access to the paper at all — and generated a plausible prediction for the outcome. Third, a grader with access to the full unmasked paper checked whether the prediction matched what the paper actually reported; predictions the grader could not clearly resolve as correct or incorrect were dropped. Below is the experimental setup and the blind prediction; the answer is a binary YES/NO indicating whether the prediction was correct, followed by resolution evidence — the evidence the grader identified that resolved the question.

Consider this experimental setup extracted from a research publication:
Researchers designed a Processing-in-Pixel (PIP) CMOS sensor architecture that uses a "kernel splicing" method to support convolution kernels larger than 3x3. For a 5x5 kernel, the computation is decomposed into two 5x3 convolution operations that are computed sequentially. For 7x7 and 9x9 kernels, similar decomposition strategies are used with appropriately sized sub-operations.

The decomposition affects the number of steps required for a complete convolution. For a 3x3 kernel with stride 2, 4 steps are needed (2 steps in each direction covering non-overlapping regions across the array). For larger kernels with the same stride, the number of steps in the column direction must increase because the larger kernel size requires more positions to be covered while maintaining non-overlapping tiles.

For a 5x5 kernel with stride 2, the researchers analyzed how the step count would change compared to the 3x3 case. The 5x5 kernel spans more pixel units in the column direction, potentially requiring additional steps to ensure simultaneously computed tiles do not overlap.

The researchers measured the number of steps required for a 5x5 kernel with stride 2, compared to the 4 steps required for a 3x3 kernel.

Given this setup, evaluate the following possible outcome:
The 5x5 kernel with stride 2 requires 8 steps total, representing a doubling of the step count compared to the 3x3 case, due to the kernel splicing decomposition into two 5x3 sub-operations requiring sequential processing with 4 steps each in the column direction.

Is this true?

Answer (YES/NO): NO